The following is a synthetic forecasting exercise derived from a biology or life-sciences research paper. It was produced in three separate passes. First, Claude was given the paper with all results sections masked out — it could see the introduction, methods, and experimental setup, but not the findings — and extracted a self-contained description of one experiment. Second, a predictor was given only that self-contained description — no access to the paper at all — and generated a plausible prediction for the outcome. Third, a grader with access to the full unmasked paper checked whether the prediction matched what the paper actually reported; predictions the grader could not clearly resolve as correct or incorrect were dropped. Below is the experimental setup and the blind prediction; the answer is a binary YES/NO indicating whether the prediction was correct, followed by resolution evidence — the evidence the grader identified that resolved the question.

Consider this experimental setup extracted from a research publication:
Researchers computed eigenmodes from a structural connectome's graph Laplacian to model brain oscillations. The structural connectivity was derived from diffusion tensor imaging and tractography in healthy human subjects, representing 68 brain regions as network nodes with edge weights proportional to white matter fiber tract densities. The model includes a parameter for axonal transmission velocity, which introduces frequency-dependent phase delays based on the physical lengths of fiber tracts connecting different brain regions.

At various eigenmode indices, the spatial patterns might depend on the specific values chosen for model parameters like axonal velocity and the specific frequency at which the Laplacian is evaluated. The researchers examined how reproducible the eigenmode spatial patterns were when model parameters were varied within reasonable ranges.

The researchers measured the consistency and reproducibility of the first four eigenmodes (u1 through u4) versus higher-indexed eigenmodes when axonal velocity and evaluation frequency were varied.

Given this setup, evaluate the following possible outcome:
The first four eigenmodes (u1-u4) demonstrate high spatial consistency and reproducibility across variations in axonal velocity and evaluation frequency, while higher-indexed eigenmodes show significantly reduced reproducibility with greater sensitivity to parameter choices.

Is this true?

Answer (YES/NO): YES